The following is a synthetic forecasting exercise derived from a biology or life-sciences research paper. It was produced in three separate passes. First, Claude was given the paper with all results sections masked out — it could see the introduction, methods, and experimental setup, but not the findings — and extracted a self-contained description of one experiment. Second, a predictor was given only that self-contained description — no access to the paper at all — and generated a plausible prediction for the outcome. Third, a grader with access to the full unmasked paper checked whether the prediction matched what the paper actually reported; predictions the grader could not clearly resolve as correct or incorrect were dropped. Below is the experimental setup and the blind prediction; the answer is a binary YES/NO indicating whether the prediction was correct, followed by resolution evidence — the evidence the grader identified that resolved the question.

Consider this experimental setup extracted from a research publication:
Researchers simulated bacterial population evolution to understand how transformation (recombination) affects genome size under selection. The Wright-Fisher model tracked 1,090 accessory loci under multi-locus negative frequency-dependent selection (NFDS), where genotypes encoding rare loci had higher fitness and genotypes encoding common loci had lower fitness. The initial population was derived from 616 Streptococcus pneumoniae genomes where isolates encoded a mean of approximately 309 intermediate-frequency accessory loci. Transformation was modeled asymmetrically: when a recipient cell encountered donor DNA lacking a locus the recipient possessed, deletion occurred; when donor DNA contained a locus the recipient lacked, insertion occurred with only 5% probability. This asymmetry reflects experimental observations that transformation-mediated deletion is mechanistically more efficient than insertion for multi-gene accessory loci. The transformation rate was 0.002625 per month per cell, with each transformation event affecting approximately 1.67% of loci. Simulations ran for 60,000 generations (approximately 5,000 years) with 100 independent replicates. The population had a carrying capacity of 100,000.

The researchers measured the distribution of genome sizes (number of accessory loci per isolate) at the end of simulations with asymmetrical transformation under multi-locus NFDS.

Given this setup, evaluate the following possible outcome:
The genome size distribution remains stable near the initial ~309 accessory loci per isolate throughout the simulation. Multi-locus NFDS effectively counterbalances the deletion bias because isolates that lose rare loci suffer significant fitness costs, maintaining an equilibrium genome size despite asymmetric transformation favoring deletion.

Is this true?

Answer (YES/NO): YES